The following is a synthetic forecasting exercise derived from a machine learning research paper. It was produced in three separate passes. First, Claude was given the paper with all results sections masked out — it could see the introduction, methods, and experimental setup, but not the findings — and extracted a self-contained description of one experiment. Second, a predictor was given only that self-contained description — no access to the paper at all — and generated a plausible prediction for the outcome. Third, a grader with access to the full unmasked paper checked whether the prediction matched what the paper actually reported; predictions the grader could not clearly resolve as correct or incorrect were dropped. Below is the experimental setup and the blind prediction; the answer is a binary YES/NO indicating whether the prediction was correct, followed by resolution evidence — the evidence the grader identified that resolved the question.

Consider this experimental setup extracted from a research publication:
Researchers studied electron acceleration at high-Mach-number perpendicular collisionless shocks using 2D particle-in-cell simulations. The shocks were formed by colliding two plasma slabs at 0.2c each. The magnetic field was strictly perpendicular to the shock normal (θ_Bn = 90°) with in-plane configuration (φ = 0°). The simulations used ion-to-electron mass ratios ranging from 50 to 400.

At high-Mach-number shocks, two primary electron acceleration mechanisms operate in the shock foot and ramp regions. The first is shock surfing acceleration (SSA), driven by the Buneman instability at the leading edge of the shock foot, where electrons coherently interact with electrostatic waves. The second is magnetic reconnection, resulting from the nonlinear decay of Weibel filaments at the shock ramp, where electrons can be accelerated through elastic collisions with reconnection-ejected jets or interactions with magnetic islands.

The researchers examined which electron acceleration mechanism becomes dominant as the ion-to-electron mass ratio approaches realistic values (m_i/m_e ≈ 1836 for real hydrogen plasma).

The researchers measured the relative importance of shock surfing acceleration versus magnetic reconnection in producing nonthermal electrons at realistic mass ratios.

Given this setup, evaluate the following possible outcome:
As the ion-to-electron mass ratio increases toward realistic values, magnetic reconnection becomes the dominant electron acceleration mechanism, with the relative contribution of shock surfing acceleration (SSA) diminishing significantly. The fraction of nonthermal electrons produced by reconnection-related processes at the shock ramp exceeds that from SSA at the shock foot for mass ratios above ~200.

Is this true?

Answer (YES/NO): YES